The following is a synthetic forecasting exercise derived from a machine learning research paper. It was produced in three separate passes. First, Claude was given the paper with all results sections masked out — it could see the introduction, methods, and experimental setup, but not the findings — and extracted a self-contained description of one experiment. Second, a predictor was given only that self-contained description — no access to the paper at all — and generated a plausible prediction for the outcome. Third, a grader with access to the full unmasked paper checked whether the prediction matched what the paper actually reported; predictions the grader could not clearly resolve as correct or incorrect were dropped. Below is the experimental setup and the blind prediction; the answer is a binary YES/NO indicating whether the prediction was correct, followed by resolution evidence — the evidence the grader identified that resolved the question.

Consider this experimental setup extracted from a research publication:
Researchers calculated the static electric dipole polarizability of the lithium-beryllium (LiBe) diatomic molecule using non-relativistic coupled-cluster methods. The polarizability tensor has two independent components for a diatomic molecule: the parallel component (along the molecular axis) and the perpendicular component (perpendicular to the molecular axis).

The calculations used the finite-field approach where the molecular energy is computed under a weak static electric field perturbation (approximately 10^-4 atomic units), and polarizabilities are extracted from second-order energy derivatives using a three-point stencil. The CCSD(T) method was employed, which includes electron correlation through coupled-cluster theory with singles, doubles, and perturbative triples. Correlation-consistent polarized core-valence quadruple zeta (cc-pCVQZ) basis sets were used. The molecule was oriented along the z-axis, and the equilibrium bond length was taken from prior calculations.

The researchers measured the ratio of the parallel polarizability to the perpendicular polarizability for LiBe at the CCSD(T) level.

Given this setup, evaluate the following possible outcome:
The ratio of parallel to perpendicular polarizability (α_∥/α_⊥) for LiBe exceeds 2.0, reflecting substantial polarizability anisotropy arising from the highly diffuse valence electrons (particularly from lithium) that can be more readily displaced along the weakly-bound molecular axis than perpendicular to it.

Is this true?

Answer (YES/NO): YES